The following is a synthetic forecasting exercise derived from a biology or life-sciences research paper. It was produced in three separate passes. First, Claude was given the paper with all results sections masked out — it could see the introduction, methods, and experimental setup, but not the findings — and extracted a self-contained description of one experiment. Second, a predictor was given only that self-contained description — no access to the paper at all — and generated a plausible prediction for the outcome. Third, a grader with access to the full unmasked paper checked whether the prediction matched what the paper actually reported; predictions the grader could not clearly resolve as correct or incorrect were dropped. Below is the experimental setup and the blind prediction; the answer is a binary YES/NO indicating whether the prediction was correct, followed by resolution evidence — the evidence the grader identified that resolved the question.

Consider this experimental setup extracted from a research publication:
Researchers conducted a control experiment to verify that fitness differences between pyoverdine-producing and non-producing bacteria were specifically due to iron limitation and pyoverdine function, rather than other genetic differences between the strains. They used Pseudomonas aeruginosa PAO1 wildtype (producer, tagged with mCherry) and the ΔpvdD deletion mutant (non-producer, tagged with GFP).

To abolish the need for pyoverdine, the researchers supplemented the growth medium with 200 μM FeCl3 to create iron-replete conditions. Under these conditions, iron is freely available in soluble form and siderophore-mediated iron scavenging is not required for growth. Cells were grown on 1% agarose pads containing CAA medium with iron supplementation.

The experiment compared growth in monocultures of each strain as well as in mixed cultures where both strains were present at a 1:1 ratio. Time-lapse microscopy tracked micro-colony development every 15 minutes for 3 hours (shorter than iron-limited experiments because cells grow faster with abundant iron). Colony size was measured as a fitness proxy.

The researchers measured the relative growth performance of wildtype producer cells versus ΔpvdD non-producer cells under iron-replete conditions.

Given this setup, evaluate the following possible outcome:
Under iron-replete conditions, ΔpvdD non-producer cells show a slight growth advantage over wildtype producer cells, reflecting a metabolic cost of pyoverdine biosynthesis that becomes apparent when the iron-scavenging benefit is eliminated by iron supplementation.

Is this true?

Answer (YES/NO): NO